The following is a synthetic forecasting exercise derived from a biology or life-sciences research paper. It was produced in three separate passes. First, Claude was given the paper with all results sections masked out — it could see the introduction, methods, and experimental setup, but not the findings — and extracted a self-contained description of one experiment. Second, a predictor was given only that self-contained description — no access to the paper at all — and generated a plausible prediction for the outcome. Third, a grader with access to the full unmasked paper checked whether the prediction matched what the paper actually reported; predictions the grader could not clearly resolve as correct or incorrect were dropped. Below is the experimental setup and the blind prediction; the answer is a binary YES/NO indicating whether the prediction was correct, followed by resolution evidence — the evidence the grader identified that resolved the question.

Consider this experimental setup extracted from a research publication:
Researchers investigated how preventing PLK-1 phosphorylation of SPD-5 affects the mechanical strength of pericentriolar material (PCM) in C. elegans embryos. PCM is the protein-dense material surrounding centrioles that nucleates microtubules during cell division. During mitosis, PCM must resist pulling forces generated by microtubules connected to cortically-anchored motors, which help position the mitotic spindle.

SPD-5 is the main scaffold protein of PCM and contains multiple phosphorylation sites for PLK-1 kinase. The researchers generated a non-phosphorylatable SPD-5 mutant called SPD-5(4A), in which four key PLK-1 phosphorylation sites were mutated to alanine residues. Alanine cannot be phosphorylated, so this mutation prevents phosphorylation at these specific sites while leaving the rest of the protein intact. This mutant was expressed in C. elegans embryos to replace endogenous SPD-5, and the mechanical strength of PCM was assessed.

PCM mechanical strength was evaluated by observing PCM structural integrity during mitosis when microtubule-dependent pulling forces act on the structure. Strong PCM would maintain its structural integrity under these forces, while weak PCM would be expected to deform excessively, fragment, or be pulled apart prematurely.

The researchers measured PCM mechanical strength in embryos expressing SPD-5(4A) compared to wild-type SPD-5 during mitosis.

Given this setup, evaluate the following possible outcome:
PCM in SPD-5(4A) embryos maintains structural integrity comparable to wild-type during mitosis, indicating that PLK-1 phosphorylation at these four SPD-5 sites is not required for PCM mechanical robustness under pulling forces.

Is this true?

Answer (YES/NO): NO